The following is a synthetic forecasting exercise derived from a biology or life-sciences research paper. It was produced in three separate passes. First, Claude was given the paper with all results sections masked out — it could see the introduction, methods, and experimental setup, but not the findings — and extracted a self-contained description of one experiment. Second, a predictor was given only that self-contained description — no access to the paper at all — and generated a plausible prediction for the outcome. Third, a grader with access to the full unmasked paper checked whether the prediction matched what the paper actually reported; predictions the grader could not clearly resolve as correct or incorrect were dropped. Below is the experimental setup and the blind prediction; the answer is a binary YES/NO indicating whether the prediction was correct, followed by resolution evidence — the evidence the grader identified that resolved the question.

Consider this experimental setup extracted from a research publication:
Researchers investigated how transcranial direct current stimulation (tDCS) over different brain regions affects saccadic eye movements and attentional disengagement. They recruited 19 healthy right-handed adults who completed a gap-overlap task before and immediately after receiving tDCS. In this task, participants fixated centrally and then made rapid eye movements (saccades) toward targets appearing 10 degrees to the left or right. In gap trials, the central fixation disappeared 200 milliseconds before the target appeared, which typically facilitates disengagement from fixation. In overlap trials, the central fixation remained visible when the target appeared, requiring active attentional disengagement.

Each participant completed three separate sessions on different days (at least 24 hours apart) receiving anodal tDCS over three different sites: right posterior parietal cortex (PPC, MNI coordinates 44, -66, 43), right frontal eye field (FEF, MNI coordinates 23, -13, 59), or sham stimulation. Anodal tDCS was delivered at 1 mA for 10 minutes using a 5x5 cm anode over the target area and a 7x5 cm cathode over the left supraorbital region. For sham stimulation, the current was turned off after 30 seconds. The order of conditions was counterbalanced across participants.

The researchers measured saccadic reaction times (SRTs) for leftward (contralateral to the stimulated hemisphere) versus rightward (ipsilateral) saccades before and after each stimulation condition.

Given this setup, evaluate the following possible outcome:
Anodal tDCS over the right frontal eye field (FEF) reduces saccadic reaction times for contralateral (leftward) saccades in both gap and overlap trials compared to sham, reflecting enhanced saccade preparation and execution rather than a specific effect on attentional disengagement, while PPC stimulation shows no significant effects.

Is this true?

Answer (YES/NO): NO